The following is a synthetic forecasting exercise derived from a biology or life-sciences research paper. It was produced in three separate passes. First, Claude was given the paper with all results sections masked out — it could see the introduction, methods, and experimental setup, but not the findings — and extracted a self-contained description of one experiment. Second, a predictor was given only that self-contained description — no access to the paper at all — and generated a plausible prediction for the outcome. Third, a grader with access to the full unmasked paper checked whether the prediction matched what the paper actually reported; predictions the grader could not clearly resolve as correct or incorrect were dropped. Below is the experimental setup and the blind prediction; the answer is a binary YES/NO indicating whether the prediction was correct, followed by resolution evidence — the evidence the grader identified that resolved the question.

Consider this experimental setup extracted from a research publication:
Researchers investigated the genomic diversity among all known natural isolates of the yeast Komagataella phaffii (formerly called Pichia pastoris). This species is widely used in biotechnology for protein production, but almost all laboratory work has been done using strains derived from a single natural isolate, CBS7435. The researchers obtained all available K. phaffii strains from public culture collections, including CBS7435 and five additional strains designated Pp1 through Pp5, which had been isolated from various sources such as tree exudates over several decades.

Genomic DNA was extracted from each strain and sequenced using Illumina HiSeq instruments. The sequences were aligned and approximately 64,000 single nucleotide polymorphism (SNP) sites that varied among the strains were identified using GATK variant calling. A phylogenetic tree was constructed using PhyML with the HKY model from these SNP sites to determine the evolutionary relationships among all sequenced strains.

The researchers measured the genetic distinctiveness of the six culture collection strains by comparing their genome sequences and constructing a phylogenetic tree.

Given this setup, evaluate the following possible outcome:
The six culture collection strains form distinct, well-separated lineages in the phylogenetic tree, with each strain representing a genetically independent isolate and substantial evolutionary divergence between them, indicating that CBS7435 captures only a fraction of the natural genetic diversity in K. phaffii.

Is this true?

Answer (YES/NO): NO